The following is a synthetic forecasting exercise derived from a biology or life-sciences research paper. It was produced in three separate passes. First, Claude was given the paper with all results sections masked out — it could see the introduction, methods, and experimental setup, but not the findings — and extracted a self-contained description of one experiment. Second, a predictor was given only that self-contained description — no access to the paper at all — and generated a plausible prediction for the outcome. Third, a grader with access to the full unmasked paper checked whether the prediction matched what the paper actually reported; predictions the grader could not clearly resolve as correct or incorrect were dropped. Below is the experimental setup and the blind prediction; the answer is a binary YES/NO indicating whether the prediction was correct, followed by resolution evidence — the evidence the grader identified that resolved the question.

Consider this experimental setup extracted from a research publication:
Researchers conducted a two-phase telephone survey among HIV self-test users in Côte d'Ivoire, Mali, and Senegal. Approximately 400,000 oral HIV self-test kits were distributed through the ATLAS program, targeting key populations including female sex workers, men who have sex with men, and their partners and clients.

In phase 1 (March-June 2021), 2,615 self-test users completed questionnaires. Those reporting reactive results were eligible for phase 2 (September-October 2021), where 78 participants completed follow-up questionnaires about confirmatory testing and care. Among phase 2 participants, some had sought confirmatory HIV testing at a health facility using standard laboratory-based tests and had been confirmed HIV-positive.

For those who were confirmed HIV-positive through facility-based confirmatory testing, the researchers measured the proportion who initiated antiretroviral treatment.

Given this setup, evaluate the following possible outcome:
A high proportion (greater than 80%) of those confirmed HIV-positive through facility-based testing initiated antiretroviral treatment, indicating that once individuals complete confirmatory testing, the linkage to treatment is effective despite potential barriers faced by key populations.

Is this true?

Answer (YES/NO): YES